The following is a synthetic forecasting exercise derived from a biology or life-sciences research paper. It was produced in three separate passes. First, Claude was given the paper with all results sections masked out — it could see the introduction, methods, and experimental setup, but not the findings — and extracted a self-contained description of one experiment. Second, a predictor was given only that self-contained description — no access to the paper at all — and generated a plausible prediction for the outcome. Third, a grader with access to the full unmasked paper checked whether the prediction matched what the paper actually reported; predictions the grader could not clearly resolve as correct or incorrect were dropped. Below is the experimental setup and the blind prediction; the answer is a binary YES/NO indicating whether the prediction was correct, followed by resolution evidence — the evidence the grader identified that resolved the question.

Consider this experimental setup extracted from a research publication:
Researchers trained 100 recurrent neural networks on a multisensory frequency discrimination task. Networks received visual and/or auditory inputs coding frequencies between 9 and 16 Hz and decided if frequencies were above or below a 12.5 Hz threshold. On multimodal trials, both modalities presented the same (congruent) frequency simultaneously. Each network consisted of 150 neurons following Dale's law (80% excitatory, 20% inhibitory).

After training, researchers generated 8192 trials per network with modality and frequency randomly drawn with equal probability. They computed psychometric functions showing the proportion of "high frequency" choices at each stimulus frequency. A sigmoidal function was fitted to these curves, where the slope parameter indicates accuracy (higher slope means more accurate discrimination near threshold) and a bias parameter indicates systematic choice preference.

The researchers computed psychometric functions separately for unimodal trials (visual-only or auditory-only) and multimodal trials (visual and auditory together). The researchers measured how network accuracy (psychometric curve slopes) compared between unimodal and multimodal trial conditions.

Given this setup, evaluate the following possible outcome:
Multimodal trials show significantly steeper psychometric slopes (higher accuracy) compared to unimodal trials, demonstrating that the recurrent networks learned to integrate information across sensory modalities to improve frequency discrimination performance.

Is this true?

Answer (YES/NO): YES